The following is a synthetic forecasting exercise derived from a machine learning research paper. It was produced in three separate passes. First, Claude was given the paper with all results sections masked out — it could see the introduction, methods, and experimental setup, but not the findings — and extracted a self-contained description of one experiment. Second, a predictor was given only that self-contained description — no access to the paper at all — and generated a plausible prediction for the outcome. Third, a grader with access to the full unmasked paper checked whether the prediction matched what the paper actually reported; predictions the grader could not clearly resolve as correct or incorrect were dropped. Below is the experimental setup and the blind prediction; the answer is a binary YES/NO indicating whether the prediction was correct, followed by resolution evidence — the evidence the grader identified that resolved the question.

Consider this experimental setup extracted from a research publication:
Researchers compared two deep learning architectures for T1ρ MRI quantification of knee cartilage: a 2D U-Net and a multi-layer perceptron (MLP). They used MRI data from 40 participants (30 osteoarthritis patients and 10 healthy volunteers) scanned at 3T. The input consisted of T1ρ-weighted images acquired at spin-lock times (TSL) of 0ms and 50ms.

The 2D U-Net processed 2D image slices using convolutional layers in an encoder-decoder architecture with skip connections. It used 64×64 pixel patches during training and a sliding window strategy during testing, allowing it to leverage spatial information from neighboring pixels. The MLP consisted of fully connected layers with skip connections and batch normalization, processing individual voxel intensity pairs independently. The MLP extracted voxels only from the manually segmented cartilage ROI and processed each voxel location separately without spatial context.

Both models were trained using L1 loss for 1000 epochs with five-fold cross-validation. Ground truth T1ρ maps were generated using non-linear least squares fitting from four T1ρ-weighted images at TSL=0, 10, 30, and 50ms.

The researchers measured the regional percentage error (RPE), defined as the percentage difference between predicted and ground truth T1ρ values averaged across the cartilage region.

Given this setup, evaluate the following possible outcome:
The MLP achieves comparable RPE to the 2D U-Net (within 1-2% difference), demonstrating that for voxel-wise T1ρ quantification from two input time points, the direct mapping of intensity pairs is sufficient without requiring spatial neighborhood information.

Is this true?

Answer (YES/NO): NO